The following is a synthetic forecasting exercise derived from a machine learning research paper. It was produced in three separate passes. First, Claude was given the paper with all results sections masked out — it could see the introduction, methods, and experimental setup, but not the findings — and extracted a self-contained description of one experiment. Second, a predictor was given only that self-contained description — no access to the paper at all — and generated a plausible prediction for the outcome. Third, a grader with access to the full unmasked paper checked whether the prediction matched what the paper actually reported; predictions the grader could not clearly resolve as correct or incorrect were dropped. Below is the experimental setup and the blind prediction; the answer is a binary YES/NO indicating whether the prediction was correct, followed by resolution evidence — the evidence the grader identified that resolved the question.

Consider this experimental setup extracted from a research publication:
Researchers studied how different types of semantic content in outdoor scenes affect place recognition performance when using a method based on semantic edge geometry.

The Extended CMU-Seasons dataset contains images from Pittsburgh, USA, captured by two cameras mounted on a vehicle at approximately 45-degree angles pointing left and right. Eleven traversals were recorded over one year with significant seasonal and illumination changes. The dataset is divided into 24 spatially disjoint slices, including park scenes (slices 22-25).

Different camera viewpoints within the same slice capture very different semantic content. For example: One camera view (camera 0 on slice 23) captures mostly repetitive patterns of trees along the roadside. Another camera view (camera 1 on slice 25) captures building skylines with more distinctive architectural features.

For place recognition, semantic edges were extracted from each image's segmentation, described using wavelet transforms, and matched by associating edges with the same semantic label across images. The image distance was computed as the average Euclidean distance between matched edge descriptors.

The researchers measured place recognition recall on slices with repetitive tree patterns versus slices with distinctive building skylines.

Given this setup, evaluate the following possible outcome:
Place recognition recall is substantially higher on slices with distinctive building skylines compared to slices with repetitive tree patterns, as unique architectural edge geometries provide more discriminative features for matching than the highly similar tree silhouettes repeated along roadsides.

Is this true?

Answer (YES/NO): YES